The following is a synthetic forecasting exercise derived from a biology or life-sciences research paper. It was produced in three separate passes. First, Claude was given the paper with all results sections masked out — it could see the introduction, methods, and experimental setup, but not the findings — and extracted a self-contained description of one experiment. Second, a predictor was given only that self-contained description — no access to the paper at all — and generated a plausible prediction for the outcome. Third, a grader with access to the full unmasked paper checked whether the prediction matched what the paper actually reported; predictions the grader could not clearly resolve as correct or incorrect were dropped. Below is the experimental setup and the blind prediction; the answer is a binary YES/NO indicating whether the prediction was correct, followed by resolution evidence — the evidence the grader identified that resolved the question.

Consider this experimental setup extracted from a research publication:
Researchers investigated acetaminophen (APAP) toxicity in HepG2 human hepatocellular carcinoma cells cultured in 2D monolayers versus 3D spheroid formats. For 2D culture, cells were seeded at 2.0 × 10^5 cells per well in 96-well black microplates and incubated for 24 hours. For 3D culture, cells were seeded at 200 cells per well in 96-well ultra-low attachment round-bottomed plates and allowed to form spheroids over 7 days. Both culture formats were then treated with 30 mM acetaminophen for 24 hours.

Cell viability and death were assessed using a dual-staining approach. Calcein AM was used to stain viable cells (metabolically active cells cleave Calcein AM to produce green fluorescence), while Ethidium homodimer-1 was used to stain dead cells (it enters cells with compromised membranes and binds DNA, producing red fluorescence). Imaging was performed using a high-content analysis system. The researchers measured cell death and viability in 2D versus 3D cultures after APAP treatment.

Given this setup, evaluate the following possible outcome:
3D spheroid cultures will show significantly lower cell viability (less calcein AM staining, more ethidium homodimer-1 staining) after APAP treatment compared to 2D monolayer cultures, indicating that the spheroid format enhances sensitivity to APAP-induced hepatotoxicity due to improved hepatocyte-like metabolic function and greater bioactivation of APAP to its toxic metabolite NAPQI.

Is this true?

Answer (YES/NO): NO